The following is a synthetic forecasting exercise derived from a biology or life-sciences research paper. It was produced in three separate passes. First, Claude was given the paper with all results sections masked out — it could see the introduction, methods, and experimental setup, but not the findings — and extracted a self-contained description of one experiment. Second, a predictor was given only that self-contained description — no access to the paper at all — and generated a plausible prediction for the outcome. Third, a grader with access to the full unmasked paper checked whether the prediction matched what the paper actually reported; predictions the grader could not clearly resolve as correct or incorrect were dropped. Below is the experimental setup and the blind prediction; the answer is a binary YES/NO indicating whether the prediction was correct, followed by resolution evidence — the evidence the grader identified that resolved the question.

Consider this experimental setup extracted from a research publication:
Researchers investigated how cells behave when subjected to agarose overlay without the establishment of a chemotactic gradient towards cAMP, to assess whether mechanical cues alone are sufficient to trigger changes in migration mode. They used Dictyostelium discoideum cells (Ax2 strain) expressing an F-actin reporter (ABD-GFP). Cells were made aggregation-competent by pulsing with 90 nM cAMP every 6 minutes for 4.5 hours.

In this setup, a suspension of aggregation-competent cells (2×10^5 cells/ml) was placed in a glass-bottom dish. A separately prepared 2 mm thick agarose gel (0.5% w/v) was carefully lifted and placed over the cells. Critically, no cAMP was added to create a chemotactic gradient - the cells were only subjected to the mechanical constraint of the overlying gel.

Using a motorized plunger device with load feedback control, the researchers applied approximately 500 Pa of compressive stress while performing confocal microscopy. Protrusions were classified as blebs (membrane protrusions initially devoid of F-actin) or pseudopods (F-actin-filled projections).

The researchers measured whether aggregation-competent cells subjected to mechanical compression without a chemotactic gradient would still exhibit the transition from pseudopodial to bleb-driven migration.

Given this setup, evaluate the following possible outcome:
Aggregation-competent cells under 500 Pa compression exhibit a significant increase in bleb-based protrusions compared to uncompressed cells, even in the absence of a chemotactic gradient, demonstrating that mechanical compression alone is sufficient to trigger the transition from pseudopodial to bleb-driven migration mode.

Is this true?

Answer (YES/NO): YES